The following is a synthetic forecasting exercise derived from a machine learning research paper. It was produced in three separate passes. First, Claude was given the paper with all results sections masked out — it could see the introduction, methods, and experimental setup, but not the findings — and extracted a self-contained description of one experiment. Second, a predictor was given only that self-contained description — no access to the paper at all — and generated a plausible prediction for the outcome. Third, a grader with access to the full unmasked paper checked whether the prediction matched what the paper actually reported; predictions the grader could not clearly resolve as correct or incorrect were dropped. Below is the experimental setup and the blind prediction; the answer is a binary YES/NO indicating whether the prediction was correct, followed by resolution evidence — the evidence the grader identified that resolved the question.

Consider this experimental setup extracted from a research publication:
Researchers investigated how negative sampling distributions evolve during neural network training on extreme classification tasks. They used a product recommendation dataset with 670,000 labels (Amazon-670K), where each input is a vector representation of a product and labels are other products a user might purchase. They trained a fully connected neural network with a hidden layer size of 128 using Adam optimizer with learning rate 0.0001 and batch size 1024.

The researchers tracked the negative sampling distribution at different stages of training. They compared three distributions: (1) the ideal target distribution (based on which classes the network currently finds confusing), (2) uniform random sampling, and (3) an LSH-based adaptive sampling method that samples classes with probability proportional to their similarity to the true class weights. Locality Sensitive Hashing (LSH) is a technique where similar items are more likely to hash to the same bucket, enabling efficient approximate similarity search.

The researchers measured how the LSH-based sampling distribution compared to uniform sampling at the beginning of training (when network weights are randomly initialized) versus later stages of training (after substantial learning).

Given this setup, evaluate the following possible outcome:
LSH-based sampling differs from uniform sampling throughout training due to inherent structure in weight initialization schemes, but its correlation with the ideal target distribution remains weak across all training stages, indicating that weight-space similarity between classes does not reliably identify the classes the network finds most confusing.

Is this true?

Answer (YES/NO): NO